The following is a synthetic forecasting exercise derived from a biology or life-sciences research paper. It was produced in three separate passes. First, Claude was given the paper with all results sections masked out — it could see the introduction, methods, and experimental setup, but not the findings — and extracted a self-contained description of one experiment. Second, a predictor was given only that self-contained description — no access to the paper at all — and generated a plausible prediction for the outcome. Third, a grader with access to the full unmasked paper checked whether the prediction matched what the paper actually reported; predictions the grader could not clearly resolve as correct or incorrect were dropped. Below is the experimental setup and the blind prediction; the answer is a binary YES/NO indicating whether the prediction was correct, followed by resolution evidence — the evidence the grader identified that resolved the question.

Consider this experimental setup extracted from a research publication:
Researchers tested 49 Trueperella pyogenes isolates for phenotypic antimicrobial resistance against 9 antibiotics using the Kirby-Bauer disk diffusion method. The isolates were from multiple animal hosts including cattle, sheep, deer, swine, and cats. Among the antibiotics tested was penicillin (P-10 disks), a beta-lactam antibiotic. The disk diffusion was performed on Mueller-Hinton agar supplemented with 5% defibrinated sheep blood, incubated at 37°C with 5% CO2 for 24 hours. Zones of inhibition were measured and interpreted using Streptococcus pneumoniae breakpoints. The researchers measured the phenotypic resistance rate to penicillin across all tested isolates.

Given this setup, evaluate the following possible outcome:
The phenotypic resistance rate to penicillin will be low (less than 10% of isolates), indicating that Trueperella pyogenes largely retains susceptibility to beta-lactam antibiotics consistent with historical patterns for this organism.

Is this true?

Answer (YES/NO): YES